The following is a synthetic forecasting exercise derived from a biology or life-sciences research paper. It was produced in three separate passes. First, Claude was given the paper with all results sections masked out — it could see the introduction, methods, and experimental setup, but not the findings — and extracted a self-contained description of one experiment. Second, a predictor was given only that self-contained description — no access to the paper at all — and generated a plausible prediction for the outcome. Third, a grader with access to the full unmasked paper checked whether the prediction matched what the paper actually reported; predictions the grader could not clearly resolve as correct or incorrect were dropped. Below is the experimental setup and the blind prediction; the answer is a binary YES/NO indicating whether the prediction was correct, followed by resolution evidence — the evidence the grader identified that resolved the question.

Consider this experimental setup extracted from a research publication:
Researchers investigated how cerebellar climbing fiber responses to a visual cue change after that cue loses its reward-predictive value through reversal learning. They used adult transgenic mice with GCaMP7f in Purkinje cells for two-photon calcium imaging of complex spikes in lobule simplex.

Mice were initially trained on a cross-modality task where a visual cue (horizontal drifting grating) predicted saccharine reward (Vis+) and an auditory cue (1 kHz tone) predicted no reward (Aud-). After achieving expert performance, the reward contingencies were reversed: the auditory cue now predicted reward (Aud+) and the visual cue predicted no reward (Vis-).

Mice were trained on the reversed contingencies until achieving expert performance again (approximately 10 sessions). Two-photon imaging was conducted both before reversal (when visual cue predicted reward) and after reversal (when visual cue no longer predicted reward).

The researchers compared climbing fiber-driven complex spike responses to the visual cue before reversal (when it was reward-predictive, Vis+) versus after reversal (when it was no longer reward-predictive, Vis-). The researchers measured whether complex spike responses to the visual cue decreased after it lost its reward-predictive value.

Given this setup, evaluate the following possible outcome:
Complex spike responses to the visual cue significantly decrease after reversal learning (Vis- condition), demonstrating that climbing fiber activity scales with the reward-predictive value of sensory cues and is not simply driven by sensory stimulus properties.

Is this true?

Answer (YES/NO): YES